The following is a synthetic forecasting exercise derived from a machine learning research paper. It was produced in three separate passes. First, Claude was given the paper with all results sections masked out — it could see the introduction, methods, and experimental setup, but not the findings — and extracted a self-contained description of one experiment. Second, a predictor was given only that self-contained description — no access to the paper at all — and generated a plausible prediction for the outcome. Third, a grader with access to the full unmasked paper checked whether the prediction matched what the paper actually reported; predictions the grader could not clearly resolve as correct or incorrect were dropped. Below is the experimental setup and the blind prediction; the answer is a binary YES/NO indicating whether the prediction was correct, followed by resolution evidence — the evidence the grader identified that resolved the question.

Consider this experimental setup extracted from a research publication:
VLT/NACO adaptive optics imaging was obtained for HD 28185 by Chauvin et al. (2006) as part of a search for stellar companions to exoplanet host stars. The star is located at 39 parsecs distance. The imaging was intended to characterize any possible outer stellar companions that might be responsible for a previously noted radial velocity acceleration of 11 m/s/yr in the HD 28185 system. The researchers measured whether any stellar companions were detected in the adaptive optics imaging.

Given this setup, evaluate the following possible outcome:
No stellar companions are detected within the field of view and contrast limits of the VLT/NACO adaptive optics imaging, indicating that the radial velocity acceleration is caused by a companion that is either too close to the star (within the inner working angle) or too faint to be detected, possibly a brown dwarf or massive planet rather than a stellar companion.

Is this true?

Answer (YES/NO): YES